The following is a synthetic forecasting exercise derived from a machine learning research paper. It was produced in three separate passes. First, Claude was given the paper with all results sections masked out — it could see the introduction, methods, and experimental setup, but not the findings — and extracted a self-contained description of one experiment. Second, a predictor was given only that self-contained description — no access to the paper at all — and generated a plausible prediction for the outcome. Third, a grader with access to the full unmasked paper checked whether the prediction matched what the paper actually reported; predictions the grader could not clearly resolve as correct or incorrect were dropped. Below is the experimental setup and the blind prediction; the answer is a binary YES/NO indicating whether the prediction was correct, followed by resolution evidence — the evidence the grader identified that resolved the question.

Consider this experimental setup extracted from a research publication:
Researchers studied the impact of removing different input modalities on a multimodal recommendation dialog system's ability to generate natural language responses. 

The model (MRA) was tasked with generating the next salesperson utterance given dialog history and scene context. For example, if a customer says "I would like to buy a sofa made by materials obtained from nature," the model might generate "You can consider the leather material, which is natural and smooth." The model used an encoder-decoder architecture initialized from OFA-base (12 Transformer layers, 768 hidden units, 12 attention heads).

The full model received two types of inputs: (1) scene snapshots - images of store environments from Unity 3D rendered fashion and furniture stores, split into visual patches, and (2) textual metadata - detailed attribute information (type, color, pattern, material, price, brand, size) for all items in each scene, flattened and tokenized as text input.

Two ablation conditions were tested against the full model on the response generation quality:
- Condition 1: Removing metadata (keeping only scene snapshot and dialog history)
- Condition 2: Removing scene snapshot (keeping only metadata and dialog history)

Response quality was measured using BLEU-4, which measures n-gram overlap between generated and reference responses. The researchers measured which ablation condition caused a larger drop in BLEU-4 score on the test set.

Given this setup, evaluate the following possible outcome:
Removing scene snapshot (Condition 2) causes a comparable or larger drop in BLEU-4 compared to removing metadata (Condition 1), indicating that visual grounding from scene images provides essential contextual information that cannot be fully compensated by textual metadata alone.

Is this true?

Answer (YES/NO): NO